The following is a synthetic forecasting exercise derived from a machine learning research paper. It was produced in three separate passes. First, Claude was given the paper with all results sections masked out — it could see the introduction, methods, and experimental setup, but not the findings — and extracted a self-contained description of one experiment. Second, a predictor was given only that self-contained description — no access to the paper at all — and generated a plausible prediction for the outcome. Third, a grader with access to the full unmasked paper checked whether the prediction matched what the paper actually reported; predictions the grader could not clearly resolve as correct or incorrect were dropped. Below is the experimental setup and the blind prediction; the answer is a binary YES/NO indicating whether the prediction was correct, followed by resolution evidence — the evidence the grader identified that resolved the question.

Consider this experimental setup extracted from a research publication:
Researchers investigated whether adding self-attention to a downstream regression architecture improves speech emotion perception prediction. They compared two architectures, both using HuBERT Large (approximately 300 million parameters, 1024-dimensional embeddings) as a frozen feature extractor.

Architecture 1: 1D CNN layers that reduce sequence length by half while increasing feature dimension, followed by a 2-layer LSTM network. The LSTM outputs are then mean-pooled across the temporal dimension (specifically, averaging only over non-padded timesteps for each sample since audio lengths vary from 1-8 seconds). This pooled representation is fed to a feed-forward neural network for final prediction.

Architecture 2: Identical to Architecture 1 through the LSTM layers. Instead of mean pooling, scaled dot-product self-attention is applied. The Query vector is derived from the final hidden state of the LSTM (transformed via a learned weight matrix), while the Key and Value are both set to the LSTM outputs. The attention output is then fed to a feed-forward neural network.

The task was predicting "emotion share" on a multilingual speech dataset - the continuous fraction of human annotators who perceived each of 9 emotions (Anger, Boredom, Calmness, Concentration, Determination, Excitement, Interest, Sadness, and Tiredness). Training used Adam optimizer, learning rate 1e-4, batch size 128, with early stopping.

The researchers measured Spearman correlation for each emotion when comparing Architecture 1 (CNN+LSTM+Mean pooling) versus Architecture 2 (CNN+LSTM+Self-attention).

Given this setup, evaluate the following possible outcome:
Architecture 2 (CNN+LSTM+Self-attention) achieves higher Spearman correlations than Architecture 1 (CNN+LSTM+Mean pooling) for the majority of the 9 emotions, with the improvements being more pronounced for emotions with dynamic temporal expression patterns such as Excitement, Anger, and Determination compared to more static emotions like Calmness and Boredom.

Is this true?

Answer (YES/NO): NO